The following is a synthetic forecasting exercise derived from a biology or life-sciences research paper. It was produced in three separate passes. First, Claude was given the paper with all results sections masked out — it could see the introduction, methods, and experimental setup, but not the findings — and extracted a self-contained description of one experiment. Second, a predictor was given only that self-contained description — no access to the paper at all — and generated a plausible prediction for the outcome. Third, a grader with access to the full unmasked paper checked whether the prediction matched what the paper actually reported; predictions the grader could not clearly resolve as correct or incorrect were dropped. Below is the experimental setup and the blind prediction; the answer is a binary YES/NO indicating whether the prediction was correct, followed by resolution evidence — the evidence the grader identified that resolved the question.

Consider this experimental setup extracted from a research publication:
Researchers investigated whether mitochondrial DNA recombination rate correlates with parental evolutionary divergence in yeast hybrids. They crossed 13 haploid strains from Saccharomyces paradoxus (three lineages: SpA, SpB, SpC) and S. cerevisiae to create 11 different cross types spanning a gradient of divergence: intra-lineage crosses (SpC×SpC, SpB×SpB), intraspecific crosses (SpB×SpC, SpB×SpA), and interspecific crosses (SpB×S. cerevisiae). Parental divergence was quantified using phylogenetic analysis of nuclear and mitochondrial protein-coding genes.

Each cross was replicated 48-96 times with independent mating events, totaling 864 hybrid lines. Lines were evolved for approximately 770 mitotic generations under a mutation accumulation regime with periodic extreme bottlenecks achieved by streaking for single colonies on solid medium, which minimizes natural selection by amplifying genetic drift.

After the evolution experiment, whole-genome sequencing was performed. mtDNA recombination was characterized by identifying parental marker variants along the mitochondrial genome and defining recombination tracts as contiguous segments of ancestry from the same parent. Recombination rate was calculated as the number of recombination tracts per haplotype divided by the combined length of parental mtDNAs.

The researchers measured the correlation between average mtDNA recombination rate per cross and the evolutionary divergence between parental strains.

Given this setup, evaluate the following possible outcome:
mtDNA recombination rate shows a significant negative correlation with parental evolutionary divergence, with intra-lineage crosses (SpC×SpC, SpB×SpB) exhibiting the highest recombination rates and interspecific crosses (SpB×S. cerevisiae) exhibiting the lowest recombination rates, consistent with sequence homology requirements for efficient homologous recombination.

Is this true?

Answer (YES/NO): NO